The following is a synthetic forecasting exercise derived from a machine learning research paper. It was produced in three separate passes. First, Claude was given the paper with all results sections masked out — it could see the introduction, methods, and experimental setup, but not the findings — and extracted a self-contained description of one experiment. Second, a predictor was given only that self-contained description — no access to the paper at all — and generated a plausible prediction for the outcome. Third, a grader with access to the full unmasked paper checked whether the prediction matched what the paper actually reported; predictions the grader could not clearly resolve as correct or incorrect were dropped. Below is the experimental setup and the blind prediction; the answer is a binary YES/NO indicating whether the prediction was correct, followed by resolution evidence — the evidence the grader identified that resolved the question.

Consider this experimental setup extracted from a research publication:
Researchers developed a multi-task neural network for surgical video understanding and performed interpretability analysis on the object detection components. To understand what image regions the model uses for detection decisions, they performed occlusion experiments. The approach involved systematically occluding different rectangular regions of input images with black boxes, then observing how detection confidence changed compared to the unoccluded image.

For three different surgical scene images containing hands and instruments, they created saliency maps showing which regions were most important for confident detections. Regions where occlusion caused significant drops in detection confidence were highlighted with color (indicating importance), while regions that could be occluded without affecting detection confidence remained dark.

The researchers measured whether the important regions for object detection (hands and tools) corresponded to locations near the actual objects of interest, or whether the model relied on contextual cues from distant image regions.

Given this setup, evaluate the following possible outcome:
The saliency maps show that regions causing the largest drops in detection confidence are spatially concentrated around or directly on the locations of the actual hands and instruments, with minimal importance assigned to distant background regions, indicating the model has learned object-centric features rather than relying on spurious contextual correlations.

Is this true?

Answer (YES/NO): YES